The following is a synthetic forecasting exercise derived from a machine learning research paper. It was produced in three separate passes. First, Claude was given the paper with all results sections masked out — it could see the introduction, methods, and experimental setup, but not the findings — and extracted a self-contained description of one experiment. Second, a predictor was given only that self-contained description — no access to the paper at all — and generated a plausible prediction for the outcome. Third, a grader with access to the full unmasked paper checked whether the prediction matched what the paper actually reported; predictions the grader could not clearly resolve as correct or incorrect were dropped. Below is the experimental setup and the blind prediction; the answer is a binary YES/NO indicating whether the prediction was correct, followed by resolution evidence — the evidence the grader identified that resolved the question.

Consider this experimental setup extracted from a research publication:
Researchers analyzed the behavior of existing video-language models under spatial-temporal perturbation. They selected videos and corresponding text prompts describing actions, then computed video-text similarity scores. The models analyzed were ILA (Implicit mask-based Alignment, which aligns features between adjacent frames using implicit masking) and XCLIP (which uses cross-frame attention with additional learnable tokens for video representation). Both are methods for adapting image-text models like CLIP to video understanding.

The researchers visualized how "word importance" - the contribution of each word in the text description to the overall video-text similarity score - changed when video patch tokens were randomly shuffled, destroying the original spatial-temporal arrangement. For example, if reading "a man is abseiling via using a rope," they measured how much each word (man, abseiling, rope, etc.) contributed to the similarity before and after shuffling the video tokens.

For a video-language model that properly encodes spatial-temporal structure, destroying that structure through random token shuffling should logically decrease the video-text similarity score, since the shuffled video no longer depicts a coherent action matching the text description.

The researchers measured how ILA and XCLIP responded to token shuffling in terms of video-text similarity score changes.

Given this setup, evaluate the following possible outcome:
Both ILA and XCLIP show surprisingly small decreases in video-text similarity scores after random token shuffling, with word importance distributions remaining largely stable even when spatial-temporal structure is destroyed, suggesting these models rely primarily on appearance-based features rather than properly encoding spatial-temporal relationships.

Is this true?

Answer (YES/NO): NO